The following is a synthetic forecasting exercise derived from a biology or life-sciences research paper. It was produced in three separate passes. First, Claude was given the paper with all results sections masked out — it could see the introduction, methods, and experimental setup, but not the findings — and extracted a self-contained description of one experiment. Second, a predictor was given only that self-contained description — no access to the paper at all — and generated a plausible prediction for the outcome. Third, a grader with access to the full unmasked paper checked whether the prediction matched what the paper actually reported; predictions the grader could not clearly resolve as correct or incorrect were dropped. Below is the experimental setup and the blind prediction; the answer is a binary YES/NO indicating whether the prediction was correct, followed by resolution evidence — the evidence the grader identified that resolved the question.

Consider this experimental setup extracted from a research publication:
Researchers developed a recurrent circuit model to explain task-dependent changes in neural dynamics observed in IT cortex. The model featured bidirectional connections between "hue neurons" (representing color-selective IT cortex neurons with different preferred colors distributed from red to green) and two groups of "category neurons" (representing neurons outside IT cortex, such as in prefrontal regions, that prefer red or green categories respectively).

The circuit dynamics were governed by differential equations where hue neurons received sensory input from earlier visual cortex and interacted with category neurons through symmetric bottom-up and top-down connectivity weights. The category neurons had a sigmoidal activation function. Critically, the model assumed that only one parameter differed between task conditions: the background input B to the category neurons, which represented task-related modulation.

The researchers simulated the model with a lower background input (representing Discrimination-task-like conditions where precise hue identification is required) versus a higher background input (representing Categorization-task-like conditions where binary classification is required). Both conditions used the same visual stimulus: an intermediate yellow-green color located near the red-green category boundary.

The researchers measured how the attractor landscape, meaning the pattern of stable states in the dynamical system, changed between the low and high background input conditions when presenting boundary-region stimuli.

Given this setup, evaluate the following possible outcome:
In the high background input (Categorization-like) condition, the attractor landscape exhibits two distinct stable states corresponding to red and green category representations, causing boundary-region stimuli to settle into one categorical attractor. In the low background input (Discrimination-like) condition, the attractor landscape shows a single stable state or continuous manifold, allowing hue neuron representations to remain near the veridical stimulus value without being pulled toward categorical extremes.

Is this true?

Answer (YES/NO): YES